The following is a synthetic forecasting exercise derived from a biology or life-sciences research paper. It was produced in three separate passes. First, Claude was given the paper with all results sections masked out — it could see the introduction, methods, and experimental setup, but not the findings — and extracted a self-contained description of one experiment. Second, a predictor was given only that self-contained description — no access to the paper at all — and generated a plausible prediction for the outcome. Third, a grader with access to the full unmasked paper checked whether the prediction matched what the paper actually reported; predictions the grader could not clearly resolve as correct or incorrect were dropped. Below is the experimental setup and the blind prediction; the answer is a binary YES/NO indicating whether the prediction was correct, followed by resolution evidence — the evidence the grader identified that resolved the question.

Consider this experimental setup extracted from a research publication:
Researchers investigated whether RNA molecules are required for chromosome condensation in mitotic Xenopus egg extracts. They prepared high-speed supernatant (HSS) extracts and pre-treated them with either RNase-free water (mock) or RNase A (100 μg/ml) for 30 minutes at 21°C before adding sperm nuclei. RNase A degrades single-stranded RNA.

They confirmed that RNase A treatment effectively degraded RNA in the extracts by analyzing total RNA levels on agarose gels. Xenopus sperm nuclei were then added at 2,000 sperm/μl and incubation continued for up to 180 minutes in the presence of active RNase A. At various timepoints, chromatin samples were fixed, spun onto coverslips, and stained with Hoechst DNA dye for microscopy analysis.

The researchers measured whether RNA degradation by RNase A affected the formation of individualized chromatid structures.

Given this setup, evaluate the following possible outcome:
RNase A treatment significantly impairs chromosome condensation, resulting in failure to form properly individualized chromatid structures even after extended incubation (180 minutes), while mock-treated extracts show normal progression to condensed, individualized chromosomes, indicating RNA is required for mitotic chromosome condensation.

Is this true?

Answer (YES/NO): NO